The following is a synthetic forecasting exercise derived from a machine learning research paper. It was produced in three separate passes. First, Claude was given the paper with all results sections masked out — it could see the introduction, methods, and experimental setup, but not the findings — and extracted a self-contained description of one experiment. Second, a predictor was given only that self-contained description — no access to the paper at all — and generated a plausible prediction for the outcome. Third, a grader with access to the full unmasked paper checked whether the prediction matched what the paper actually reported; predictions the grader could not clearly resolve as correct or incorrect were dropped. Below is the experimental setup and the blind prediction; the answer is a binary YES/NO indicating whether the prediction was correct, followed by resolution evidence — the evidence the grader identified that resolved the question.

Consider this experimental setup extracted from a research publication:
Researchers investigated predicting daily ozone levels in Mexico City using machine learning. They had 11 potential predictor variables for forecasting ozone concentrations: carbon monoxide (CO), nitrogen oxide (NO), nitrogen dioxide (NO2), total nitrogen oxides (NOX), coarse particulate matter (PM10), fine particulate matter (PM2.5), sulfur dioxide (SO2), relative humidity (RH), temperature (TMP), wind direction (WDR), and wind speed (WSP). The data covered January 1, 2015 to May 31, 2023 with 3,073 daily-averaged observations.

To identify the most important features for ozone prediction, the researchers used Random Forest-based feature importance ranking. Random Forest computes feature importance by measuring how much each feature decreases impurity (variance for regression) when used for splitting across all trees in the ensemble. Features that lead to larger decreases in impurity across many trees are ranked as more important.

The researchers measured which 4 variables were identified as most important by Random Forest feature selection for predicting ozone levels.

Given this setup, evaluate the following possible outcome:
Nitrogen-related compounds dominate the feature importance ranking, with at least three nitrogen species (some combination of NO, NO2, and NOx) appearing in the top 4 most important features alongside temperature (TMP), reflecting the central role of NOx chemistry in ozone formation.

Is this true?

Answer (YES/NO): NO